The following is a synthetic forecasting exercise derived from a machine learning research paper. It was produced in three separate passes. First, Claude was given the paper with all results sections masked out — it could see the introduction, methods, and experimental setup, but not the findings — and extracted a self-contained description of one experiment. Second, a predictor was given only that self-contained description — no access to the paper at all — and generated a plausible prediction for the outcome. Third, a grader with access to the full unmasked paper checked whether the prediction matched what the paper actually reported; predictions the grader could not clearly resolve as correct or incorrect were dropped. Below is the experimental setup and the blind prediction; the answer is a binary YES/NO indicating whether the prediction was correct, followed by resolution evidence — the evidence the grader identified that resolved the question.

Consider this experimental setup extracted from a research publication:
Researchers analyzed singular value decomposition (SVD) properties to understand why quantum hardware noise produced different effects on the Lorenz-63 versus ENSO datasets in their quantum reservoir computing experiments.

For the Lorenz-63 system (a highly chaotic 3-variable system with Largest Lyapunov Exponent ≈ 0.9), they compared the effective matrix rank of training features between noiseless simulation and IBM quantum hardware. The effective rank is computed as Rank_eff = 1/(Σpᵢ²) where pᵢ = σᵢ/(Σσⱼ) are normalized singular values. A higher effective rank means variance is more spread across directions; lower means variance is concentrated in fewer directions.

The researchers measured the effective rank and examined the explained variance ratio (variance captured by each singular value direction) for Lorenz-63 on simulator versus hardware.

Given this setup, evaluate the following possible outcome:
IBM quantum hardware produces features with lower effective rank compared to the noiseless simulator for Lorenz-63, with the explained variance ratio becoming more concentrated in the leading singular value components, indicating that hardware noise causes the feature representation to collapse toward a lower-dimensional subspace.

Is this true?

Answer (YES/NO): NO